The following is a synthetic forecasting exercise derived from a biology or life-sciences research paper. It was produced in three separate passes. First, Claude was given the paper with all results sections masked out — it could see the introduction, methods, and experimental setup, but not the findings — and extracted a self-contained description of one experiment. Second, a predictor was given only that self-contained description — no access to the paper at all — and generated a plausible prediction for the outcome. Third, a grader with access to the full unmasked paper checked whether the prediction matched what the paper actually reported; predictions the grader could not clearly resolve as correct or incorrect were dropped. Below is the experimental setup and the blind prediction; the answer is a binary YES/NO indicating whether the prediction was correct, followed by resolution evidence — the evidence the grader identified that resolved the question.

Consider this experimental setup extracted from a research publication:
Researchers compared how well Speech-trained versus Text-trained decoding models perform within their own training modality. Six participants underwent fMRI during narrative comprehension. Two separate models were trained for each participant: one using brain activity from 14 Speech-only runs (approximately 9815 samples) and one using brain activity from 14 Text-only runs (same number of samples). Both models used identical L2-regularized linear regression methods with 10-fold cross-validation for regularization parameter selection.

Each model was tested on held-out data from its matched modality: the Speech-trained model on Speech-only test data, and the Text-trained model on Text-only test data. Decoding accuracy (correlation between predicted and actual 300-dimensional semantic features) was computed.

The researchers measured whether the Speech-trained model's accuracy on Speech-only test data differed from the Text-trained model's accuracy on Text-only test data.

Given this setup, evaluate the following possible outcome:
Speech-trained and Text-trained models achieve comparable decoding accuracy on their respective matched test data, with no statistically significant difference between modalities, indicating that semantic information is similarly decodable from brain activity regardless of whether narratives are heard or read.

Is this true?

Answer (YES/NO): NO